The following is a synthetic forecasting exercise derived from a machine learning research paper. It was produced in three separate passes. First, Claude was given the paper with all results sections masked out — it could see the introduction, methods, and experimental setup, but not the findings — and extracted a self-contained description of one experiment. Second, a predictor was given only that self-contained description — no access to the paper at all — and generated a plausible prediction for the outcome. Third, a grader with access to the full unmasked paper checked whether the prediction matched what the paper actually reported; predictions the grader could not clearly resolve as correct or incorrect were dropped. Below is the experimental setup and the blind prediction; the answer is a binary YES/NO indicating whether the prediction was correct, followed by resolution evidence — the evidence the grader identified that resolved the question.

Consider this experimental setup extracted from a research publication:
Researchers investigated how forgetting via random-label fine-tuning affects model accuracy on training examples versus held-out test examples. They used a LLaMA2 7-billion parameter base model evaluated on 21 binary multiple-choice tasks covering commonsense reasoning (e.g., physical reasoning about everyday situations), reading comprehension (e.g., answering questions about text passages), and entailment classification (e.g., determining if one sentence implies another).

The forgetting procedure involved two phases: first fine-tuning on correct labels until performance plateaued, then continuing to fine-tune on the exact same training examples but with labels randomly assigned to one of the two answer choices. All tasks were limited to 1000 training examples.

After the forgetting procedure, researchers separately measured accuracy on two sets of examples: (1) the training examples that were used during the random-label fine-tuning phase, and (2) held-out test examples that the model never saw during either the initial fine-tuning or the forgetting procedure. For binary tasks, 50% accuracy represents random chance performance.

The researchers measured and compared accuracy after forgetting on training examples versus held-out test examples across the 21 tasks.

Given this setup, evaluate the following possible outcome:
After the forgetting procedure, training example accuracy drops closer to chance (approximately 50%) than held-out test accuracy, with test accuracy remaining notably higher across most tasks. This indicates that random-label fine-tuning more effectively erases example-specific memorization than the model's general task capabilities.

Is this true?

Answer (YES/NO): NO